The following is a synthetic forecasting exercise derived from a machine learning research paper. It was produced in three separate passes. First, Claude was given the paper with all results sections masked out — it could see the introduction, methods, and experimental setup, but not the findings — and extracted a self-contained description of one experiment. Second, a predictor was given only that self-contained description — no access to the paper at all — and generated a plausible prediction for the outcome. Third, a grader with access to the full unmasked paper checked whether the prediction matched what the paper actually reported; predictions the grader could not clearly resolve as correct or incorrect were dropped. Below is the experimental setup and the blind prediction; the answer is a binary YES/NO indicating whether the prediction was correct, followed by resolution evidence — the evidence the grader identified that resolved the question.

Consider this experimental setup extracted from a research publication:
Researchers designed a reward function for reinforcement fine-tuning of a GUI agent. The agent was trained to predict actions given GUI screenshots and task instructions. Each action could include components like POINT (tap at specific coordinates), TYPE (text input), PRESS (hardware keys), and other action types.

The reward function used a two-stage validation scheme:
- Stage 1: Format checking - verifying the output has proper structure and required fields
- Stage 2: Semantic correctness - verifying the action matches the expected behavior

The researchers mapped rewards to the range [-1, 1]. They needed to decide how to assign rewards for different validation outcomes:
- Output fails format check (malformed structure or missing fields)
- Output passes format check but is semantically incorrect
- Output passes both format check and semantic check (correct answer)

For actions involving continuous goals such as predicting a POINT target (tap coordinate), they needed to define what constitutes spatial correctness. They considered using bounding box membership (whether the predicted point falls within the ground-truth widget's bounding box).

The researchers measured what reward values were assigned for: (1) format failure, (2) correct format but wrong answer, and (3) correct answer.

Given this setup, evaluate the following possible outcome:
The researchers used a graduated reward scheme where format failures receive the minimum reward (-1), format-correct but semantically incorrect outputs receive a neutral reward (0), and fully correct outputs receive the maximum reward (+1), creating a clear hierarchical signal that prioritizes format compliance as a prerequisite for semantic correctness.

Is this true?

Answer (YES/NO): YES